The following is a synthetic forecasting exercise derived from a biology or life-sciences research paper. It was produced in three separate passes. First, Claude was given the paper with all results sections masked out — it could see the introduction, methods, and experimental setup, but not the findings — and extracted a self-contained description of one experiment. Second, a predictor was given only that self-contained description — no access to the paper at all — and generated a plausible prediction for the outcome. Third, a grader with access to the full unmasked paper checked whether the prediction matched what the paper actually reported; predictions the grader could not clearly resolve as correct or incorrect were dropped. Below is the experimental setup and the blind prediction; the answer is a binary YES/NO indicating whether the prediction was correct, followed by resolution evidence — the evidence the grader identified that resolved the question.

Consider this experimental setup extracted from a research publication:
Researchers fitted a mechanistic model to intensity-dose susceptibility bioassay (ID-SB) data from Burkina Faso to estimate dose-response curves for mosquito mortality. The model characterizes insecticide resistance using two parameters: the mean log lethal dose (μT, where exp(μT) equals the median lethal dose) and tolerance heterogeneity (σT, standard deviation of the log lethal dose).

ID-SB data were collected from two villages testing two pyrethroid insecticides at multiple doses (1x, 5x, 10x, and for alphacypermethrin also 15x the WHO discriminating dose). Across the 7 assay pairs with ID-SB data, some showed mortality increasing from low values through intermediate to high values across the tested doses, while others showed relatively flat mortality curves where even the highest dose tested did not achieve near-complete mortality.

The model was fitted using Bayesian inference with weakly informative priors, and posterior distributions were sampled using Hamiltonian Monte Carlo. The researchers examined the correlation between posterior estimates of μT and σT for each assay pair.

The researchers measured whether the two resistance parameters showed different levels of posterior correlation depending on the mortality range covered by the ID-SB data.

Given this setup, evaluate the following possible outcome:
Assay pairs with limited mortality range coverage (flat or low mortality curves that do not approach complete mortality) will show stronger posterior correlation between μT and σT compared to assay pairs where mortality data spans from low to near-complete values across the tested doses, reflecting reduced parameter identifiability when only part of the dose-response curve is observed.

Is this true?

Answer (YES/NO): YES